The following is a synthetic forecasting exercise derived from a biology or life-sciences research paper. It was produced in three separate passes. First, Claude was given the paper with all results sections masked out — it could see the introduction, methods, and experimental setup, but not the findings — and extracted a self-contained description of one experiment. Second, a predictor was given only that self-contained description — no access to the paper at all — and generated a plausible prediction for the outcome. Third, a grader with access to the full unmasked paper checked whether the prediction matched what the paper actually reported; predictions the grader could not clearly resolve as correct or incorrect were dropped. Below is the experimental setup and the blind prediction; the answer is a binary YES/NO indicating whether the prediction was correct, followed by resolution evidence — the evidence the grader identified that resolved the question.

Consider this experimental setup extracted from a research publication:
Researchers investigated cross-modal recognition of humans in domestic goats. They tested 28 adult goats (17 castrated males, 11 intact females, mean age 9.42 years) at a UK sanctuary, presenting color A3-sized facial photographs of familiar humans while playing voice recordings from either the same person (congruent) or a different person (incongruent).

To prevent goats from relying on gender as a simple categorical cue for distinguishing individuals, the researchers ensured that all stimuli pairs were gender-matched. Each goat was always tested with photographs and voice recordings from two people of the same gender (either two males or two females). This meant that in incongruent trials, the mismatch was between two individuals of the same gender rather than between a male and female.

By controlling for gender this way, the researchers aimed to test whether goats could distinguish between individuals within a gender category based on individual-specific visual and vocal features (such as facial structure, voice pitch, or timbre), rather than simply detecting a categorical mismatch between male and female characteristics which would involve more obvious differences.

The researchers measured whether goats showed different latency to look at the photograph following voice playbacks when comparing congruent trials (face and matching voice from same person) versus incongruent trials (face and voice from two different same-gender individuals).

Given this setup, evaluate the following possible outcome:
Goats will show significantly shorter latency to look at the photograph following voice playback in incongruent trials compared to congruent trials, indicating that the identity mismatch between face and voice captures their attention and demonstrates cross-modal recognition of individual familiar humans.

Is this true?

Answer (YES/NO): NO